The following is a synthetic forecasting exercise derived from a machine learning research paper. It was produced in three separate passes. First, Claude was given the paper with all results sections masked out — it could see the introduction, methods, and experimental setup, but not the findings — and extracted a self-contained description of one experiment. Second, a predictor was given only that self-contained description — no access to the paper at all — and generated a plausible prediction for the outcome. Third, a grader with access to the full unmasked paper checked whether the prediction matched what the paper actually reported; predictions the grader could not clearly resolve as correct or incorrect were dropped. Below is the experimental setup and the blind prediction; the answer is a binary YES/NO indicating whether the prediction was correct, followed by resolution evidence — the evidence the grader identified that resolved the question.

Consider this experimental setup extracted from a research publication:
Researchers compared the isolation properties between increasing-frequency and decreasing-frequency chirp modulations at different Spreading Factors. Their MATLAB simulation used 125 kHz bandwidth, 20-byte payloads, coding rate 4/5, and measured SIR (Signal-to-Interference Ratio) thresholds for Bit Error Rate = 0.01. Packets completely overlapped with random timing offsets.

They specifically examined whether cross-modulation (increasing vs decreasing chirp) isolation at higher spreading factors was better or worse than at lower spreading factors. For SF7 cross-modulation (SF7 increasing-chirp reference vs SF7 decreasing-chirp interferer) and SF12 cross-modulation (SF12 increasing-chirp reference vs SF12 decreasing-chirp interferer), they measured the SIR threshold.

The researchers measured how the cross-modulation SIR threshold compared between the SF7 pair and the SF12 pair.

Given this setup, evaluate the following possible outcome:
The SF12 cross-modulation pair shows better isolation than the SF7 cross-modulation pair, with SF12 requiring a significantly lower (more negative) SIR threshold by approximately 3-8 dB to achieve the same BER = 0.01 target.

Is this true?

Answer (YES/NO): NO